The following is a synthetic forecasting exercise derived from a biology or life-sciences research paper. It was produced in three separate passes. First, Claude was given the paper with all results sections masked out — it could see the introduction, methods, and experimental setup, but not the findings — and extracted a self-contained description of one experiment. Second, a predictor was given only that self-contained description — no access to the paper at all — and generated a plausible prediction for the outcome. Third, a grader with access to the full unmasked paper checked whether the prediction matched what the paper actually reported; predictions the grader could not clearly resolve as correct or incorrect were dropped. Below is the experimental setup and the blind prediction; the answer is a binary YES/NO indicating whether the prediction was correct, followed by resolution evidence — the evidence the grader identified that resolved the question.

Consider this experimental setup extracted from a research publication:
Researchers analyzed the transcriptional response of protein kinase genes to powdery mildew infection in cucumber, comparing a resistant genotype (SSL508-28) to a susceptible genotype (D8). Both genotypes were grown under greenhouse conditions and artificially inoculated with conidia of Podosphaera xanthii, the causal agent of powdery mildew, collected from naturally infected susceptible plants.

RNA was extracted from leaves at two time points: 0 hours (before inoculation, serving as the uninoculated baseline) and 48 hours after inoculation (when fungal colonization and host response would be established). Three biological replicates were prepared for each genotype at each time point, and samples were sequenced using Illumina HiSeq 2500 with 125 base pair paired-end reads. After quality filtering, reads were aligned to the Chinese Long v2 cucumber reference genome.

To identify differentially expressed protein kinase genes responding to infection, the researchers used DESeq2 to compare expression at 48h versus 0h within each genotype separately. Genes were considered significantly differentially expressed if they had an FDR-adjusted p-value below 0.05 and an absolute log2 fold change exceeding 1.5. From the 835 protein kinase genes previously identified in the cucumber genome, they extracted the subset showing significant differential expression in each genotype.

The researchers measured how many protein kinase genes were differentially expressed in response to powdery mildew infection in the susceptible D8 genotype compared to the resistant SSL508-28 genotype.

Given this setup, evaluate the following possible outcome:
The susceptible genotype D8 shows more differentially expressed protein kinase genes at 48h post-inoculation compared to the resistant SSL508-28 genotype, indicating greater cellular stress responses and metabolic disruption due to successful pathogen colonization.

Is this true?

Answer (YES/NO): YES